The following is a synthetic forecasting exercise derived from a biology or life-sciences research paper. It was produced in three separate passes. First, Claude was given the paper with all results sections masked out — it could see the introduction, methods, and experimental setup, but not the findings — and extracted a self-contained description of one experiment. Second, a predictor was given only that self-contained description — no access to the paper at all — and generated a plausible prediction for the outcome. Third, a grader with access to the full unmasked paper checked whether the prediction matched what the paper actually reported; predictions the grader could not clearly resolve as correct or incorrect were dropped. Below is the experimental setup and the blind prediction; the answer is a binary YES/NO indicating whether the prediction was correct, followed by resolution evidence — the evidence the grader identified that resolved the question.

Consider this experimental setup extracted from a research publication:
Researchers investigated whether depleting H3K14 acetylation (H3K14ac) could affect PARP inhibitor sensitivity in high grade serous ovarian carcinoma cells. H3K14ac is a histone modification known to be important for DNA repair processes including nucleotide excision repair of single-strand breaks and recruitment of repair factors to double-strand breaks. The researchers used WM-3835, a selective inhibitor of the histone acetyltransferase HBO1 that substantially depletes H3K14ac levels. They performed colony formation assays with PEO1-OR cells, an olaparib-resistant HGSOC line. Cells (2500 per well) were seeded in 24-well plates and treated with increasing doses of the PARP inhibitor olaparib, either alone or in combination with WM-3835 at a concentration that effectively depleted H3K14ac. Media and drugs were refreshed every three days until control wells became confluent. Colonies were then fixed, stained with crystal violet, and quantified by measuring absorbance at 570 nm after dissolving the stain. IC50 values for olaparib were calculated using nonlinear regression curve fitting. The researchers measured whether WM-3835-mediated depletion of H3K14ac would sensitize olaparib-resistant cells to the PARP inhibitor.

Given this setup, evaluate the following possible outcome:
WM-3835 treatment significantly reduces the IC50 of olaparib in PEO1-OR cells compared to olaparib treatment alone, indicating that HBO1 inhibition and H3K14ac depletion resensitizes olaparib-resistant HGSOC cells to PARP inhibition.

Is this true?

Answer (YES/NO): NO